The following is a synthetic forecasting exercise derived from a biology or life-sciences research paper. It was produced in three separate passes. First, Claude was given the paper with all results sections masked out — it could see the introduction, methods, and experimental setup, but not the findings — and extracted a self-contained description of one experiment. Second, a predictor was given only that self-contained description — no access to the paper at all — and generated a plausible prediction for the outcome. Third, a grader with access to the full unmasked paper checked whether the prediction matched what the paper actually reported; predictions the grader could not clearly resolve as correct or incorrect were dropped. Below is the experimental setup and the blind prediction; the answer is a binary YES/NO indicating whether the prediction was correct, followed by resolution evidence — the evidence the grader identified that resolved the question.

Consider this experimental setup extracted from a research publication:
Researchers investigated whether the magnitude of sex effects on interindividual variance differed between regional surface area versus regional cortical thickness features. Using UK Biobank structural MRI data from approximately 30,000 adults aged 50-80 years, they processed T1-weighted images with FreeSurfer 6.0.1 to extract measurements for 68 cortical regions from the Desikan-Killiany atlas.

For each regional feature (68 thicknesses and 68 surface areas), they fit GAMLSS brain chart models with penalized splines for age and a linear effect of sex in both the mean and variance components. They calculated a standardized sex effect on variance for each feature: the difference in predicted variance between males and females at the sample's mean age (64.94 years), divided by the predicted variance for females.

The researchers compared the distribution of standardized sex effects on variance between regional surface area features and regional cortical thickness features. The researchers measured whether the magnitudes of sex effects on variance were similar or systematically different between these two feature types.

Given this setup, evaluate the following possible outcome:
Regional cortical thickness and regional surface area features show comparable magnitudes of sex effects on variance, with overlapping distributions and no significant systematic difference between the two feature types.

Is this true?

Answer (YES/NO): NO